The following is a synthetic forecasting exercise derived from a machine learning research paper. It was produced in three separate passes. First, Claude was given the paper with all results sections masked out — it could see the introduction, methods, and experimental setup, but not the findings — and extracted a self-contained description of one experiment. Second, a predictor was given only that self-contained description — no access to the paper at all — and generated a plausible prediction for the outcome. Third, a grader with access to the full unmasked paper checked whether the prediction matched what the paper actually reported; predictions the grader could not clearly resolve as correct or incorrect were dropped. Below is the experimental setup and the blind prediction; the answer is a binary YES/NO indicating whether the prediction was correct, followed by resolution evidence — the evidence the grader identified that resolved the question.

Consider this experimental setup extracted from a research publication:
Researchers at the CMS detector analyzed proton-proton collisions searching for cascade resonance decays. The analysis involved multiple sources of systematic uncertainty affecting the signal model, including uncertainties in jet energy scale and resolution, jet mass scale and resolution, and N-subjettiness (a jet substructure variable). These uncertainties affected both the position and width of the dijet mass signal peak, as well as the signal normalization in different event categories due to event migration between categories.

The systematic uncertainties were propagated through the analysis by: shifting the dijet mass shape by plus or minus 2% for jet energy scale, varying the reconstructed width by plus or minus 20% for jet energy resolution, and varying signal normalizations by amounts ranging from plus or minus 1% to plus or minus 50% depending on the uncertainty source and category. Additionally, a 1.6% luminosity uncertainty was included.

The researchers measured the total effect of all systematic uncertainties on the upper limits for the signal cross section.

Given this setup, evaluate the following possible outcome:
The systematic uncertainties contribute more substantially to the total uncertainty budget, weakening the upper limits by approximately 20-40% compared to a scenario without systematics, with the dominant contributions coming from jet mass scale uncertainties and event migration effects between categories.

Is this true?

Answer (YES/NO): NO